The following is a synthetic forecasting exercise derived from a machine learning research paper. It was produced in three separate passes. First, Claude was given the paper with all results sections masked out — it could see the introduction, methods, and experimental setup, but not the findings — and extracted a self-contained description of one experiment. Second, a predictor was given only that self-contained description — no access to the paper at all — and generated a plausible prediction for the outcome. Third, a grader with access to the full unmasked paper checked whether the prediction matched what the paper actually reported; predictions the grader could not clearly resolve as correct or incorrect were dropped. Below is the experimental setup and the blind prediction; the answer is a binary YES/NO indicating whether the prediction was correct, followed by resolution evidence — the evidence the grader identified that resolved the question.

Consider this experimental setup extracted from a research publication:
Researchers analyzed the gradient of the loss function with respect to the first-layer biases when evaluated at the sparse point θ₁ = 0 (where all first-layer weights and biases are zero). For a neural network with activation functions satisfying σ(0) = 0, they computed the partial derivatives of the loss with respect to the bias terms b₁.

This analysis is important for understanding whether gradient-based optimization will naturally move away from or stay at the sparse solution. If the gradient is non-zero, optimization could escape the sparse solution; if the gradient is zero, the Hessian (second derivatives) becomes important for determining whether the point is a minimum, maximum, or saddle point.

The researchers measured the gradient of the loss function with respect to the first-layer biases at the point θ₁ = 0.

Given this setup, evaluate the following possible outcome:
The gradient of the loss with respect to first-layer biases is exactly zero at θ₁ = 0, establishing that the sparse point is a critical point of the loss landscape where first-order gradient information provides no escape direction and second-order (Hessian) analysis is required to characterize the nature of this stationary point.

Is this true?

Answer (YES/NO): YES